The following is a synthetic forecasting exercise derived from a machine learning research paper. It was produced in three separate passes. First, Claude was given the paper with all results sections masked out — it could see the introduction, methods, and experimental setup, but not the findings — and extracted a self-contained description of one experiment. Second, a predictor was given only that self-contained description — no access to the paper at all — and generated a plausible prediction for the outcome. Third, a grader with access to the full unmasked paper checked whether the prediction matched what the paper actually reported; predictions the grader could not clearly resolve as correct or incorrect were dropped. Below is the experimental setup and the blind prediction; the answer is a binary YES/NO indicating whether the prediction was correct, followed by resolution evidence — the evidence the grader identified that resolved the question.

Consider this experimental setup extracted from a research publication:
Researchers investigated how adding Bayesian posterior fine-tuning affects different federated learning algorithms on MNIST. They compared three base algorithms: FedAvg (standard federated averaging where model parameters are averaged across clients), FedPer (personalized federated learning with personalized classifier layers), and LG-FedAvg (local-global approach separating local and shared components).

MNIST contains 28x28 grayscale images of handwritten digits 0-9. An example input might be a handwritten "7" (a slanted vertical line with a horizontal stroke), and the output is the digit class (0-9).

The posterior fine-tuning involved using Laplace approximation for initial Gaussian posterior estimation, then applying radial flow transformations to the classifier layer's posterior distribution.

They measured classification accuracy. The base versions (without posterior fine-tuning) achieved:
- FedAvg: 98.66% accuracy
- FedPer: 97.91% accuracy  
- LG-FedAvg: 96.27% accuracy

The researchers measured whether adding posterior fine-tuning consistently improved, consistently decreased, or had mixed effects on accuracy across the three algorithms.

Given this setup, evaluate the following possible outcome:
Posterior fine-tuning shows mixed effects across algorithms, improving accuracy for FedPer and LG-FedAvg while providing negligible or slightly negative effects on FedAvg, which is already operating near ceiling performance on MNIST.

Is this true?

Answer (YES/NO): NO